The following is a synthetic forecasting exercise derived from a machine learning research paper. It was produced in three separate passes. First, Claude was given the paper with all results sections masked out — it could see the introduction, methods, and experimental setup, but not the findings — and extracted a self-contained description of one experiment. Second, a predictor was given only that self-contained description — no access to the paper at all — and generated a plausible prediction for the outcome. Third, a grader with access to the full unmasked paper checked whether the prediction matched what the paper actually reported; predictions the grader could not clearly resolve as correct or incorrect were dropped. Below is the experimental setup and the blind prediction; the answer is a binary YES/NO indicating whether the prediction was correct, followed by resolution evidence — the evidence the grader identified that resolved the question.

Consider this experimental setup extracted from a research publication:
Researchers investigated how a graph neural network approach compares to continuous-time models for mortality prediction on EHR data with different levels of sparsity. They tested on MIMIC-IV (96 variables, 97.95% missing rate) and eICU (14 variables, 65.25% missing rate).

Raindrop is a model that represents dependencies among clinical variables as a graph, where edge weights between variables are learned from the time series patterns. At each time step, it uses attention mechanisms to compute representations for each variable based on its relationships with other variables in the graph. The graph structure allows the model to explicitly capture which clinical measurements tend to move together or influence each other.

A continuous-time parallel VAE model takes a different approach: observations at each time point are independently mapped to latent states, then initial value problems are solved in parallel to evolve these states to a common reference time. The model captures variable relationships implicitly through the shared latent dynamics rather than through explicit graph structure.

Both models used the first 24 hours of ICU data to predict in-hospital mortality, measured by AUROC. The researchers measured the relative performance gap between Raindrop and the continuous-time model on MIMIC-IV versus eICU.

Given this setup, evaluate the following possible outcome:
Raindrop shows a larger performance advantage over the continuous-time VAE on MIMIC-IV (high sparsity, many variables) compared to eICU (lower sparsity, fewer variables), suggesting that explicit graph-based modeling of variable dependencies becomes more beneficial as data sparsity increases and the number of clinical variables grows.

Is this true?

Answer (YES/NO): NO